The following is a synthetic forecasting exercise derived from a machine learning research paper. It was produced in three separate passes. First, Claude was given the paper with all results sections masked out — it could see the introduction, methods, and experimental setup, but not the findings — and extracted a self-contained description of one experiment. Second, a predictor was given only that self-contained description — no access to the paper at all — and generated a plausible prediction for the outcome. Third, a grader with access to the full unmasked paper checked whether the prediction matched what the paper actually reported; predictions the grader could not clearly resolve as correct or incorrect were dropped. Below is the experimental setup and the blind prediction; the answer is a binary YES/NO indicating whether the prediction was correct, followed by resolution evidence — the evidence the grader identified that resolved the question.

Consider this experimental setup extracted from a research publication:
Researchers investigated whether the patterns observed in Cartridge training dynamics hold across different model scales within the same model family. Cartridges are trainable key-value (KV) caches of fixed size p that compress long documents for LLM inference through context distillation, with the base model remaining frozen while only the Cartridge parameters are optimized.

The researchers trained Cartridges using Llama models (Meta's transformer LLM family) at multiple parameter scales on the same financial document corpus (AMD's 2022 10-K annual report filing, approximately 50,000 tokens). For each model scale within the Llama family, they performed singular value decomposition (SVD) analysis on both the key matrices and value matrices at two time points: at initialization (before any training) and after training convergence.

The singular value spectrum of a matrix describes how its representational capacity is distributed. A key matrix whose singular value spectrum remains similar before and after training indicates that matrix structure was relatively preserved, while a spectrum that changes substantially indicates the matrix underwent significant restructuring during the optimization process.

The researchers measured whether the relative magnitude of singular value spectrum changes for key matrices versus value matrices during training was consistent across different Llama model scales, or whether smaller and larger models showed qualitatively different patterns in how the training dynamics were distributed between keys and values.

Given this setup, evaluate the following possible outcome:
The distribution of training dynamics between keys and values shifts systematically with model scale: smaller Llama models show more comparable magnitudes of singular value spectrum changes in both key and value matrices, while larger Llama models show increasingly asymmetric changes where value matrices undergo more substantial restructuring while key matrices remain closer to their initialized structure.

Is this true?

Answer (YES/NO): NO